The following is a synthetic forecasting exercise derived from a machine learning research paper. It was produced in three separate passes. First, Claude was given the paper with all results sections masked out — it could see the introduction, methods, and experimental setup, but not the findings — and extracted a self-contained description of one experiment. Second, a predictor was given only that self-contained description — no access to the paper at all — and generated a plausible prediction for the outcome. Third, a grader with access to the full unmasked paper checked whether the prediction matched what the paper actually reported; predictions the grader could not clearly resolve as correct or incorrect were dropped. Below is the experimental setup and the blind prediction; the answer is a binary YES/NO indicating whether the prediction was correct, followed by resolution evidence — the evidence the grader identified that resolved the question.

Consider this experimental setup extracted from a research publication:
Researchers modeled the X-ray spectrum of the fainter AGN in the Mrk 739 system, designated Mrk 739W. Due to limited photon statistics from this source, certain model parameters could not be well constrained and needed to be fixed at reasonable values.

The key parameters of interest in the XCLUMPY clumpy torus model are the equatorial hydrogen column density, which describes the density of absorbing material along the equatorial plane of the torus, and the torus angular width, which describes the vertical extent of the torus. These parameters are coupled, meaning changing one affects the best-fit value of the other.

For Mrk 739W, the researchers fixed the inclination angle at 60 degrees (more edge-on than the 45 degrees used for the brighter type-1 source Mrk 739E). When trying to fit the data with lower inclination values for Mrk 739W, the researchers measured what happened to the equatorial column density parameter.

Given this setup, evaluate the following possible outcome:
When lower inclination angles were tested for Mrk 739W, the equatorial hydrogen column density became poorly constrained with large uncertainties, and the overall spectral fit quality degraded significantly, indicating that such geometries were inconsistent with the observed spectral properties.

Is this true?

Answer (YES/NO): NO